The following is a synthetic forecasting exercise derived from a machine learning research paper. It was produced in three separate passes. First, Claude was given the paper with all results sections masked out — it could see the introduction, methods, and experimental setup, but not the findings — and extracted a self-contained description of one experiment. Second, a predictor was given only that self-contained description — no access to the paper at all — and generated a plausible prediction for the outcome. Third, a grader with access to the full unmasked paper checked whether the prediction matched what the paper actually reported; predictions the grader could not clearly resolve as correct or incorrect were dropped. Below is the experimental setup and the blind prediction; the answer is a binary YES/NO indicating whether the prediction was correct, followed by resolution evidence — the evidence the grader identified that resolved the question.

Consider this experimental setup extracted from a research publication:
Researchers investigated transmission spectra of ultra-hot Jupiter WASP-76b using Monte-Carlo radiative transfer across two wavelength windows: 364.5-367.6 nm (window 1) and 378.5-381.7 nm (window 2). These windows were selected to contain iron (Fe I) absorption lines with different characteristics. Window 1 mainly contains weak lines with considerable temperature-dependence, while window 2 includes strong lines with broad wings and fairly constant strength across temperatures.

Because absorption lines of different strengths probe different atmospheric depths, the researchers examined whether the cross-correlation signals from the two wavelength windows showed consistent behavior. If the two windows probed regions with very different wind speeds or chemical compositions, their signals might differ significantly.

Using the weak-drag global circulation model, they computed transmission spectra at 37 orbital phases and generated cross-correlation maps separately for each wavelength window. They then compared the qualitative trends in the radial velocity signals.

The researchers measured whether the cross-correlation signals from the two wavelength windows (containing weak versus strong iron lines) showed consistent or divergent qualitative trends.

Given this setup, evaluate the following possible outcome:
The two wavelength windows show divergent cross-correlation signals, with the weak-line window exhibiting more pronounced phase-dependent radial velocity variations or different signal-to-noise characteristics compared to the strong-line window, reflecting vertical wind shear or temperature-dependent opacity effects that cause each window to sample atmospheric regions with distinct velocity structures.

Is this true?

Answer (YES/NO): NO